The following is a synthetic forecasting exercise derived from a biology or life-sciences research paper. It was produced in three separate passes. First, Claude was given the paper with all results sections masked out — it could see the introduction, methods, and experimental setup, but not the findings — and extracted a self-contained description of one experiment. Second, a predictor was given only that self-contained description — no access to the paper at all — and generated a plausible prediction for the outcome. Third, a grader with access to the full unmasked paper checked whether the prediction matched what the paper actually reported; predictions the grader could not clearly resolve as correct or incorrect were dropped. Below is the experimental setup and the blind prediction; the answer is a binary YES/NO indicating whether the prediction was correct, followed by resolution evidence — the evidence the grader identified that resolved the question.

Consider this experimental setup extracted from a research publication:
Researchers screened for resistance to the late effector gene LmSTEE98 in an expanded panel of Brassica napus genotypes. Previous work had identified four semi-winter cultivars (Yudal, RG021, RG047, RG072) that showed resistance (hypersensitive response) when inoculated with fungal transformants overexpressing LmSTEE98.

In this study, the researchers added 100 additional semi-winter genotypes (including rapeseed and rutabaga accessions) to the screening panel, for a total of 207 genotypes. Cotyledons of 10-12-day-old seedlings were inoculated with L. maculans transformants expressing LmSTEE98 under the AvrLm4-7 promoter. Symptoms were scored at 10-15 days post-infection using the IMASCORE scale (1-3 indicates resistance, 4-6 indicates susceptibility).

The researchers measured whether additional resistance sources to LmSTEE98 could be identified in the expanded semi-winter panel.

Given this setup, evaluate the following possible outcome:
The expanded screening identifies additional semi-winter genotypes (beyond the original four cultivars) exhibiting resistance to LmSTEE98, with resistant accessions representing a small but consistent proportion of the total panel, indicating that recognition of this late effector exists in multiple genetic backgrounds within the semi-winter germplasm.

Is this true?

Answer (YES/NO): YES